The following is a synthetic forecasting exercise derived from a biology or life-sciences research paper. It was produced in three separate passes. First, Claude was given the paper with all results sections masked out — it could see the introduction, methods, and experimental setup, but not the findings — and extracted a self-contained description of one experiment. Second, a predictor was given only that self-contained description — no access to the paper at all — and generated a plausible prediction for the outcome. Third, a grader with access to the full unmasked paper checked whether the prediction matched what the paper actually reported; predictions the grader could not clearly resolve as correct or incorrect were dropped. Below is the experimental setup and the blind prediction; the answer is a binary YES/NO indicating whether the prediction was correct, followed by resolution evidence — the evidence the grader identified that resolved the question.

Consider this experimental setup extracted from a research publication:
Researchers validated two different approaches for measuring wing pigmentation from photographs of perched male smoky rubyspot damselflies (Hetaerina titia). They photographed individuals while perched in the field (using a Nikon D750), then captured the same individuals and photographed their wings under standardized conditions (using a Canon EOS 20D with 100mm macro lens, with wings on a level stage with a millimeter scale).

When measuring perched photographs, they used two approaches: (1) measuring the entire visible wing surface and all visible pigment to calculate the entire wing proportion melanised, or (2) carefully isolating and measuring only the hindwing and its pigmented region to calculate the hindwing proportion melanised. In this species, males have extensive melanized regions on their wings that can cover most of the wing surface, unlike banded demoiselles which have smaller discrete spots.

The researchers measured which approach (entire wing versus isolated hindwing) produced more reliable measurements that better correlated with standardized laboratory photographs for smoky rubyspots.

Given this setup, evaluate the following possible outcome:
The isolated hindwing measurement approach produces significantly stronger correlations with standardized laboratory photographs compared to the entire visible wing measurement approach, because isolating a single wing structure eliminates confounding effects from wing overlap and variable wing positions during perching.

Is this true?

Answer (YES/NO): NO